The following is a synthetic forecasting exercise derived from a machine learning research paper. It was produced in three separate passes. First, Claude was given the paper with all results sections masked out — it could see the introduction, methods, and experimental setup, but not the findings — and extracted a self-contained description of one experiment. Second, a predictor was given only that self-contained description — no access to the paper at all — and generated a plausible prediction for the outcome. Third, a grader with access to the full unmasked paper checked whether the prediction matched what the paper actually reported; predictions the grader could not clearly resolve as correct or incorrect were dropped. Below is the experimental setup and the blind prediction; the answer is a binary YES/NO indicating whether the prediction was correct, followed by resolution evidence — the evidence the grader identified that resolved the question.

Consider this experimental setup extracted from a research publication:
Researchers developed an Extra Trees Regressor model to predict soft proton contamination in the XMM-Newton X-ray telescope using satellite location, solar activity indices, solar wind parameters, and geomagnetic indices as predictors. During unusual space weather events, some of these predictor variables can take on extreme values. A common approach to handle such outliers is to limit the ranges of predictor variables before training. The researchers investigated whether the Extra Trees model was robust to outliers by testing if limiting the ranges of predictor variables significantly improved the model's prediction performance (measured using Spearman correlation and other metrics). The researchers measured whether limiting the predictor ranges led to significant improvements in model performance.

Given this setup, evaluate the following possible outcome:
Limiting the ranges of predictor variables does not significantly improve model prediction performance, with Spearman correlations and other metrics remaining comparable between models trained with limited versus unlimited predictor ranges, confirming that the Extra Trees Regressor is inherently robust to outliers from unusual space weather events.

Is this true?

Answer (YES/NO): YES